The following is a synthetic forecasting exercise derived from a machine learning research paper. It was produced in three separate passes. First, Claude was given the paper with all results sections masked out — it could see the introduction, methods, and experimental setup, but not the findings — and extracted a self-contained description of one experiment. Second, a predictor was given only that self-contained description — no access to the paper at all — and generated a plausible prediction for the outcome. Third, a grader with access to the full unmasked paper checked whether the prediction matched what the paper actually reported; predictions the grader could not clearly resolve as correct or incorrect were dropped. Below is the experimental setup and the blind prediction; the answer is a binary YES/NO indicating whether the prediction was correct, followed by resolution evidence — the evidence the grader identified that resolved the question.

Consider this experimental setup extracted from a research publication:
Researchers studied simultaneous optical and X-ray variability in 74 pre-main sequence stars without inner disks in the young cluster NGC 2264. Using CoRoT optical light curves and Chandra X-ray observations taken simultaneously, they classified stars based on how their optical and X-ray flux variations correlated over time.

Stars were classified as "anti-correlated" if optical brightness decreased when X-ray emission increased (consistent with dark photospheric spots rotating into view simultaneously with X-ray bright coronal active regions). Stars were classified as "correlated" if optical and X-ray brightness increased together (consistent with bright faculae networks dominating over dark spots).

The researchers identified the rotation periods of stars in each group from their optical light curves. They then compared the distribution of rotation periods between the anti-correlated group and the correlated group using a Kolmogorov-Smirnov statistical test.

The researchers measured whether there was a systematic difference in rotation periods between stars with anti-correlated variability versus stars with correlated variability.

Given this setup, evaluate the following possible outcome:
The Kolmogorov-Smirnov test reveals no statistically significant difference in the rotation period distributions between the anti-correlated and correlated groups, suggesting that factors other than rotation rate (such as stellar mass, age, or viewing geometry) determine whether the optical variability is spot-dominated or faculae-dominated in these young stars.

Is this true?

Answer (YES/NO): NO